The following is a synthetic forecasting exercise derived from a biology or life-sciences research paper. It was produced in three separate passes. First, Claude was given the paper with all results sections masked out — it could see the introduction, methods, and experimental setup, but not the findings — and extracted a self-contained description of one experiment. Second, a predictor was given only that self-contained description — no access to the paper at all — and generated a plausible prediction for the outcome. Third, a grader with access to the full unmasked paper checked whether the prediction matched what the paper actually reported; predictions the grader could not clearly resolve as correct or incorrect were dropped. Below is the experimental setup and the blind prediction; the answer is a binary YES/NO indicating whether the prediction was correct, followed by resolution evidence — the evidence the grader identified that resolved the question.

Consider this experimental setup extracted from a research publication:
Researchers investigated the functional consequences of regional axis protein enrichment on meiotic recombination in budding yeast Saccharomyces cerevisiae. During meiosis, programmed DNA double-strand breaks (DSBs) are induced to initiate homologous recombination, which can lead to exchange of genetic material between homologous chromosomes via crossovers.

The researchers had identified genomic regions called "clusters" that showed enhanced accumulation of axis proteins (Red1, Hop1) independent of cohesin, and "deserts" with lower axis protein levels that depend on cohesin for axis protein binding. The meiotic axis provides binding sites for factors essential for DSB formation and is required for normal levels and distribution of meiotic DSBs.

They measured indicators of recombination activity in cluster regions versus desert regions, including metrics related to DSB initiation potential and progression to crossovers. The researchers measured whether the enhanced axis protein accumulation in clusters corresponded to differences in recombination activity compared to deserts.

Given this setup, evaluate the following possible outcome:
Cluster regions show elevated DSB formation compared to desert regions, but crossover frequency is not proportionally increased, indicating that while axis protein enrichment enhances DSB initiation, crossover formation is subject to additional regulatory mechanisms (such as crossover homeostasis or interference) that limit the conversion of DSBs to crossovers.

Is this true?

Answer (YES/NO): NO